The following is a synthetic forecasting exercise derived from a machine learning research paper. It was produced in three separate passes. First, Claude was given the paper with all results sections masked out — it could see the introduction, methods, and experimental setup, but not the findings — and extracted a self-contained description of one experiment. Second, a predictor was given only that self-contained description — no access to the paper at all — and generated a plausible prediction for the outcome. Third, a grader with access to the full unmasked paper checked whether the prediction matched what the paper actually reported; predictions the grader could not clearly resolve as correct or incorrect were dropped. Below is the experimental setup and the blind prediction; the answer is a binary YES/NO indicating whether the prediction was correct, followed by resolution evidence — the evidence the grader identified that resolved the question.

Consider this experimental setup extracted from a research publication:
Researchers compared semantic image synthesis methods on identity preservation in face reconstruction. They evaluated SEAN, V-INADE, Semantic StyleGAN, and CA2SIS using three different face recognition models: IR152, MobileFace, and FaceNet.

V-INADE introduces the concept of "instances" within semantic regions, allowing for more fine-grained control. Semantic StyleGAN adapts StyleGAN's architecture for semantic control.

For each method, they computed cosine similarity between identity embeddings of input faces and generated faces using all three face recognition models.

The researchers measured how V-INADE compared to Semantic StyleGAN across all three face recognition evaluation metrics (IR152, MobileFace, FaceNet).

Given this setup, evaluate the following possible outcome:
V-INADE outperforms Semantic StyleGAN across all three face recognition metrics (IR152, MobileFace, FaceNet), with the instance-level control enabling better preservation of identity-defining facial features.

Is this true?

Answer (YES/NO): NO